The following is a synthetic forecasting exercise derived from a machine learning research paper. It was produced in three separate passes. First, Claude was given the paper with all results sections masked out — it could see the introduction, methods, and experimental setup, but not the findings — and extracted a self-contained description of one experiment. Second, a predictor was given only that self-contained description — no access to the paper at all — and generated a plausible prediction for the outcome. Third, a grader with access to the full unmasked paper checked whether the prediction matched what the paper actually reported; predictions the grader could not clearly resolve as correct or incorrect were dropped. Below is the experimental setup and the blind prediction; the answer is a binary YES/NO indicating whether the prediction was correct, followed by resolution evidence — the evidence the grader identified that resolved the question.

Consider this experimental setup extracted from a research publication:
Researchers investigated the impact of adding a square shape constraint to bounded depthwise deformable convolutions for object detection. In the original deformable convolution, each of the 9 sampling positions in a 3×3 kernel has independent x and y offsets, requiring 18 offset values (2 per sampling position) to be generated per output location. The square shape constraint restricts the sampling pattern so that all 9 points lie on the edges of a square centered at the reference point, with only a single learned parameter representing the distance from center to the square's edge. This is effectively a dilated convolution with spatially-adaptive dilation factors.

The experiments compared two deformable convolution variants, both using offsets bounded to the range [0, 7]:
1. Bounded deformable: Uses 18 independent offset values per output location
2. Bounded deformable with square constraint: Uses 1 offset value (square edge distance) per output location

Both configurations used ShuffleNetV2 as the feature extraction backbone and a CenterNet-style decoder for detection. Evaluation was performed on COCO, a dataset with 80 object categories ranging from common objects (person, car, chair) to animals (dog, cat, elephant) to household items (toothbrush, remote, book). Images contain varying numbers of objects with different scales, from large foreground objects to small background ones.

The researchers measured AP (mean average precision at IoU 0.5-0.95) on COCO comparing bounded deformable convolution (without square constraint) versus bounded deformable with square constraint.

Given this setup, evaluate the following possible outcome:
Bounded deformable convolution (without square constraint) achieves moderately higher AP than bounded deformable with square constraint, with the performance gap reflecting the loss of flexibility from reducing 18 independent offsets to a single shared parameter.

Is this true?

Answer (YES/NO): NO